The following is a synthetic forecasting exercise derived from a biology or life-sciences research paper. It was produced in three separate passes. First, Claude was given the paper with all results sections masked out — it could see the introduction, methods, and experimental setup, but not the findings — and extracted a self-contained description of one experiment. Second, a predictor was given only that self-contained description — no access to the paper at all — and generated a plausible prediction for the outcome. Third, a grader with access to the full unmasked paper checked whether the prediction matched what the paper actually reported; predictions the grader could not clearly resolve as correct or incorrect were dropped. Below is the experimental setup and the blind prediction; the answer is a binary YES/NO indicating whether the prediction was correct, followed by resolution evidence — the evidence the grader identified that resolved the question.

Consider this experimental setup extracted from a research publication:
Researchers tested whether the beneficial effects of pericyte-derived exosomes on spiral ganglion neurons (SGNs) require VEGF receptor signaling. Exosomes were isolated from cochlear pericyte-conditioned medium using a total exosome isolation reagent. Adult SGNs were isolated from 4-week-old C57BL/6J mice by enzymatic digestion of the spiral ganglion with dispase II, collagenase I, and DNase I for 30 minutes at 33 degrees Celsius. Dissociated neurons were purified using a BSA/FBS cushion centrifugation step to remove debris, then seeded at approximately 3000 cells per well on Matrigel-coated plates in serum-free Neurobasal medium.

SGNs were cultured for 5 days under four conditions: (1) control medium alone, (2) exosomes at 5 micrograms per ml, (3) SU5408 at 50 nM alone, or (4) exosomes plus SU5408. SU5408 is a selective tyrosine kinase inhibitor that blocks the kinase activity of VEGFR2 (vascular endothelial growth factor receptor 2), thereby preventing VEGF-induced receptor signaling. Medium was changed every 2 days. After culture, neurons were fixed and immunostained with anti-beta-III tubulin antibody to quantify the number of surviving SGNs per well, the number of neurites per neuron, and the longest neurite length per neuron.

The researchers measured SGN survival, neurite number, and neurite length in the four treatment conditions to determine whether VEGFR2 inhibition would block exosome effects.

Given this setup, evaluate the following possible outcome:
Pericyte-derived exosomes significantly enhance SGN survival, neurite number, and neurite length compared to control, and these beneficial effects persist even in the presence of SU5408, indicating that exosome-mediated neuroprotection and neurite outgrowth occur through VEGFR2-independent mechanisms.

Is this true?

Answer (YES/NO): NO